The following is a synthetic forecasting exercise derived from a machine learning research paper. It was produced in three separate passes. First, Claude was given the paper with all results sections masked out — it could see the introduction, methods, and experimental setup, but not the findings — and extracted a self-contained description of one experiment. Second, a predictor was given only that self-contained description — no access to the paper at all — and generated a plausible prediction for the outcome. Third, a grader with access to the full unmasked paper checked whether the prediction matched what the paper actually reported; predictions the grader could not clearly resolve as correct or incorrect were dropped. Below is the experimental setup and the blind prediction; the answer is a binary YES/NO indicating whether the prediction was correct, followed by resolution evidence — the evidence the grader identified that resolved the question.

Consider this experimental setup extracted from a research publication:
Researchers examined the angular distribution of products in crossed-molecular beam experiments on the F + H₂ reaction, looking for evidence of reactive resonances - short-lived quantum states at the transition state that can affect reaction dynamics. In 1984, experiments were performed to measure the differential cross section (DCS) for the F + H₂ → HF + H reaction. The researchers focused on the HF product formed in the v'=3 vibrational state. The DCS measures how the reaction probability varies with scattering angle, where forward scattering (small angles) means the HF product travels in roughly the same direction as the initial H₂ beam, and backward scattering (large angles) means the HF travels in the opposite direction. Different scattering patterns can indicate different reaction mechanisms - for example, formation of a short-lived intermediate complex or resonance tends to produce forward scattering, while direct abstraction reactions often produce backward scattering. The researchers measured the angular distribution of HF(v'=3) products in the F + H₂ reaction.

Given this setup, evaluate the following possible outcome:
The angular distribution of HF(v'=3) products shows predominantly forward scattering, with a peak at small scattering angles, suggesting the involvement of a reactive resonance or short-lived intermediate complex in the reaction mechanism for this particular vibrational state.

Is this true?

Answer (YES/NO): YES